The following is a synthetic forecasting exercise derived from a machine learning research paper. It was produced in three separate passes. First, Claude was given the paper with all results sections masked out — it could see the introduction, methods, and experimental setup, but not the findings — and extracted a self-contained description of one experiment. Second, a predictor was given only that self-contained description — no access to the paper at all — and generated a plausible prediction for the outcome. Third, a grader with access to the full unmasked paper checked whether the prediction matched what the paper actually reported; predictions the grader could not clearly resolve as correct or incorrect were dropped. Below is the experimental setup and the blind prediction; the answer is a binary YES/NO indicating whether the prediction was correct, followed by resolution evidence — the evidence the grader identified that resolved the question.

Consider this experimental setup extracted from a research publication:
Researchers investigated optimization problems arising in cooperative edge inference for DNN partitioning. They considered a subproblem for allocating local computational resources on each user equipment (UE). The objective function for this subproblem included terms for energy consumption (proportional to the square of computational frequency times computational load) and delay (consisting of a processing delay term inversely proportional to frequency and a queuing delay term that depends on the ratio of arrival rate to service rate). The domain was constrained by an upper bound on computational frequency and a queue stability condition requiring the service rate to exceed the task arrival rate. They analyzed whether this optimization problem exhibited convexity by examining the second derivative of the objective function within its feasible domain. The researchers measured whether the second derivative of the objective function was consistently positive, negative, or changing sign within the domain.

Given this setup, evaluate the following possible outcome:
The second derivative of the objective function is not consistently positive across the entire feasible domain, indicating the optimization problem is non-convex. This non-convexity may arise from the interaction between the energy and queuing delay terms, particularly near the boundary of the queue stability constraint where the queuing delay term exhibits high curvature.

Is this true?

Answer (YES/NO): NO